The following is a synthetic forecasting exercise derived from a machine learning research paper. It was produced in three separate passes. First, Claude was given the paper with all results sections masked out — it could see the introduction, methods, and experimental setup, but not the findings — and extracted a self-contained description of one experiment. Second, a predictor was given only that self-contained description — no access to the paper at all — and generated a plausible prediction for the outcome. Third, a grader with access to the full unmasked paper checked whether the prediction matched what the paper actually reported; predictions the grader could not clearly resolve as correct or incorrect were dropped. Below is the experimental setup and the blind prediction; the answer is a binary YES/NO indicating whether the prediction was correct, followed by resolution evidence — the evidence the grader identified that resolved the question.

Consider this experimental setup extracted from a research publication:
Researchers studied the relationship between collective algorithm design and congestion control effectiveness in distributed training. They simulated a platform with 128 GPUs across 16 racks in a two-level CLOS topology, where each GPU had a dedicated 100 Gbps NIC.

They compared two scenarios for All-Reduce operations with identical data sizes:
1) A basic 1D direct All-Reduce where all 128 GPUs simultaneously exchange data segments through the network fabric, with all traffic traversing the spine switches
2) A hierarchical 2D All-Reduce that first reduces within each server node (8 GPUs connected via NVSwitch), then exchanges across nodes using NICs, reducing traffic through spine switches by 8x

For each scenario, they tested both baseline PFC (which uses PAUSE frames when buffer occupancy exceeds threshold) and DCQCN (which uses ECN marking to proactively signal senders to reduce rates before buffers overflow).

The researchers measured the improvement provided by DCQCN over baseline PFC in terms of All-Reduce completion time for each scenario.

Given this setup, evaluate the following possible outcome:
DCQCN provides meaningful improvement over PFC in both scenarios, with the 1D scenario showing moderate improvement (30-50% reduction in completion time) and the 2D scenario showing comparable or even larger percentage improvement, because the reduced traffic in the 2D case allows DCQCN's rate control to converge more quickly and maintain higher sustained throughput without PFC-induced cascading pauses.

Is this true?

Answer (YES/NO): NO